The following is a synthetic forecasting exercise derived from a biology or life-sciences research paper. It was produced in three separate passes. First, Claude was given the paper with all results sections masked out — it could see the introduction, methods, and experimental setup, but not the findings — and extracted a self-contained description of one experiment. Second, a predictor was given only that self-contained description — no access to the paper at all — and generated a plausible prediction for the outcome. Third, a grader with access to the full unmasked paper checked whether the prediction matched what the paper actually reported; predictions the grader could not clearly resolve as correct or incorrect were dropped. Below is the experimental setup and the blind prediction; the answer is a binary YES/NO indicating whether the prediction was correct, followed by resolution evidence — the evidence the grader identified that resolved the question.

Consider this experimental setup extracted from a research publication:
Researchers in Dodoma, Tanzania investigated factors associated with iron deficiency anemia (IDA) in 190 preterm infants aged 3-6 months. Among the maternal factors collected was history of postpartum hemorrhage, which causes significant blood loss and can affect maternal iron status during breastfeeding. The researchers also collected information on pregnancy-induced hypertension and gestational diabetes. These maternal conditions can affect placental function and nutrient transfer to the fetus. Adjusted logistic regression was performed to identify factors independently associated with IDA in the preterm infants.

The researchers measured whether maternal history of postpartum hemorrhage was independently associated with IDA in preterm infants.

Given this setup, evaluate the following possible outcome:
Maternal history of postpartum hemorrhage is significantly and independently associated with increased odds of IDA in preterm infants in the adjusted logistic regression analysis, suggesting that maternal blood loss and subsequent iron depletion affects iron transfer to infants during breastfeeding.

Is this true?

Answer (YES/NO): NO